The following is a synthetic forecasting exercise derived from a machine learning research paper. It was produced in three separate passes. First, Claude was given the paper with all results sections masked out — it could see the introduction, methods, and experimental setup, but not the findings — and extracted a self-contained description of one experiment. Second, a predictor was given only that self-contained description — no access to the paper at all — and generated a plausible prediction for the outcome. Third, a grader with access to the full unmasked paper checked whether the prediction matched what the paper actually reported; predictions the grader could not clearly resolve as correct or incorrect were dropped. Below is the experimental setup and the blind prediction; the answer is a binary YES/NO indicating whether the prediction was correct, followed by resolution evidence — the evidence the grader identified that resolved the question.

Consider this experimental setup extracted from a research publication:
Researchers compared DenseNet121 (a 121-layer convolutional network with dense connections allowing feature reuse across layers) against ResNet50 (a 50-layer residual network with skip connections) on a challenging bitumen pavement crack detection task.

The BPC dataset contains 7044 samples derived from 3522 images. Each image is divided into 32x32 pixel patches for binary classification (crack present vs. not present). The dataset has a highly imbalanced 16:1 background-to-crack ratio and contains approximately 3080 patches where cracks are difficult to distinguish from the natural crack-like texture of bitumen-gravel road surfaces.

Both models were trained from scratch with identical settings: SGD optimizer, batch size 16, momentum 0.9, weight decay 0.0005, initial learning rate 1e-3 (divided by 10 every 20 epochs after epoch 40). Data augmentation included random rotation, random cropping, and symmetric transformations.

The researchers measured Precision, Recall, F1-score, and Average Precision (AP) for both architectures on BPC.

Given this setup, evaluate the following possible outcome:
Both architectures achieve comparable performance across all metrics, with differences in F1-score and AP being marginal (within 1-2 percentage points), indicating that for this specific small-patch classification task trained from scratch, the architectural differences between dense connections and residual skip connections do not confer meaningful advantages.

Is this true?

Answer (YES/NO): NO